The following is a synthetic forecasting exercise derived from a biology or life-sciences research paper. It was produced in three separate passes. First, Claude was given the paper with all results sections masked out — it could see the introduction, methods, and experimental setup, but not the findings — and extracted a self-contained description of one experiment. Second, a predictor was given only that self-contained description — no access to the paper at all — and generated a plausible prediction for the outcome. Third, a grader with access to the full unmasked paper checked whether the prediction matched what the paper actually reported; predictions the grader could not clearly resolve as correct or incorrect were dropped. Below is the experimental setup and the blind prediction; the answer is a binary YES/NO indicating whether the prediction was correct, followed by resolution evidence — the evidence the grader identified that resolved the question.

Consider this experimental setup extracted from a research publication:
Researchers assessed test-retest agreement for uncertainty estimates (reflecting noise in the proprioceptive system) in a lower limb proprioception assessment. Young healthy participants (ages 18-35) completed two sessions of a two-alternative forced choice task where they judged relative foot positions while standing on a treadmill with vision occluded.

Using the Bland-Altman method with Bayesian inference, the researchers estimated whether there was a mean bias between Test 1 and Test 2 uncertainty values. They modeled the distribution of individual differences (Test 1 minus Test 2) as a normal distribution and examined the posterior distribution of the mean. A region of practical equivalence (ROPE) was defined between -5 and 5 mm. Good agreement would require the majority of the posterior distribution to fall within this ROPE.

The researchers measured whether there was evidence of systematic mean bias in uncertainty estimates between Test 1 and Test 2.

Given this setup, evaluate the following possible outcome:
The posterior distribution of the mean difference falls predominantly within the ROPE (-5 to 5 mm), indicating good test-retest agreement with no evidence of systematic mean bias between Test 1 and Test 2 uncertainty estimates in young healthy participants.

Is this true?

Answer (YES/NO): YES